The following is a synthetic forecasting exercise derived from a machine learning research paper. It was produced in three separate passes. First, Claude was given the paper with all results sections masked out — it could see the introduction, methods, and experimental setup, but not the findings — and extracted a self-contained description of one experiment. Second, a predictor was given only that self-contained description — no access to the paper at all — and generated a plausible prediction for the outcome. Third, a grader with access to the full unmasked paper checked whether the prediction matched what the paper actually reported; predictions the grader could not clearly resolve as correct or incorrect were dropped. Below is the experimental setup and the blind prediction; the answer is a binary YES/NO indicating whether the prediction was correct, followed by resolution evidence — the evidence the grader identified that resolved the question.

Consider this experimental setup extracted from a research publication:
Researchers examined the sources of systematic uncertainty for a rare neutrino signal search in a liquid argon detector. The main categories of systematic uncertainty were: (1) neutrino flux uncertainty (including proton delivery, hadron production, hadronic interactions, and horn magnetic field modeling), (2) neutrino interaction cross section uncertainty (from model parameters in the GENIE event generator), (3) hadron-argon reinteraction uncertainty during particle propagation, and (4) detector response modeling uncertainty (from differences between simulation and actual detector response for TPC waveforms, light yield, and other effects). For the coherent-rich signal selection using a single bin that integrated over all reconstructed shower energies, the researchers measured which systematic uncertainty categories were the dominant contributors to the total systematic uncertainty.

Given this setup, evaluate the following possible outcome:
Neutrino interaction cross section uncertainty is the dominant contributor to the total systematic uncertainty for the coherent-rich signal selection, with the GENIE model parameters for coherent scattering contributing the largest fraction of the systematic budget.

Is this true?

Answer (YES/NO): NO